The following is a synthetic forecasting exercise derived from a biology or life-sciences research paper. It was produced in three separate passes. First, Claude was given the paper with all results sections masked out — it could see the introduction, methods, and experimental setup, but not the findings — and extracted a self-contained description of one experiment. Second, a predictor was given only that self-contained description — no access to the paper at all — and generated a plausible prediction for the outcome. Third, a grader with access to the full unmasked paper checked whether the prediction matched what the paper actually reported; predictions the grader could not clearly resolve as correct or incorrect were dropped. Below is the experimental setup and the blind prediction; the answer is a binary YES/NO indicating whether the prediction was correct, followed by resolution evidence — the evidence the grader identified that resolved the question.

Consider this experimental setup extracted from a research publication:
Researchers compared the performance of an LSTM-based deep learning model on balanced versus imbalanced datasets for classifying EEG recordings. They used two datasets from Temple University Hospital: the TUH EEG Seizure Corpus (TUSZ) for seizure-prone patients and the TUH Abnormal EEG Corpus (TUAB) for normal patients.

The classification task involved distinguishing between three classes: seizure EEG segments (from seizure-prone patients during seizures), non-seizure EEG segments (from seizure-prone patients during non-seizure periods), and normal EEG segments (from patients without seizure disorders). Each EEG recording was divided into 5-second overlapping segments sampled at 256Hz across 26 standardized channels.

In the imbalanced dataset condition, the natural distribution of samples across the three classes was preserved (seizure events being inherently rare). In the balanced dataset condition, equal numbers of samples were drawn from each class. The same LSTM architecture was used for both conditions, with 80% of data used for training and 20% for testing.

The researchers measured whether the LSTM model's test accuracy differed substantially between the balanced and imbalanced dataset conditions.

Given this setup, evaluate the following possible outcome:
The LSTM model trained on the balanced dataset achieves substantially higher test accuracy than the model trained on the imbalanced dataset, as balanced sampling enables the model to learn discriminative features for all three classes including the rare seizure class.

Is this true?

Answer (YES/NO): NO